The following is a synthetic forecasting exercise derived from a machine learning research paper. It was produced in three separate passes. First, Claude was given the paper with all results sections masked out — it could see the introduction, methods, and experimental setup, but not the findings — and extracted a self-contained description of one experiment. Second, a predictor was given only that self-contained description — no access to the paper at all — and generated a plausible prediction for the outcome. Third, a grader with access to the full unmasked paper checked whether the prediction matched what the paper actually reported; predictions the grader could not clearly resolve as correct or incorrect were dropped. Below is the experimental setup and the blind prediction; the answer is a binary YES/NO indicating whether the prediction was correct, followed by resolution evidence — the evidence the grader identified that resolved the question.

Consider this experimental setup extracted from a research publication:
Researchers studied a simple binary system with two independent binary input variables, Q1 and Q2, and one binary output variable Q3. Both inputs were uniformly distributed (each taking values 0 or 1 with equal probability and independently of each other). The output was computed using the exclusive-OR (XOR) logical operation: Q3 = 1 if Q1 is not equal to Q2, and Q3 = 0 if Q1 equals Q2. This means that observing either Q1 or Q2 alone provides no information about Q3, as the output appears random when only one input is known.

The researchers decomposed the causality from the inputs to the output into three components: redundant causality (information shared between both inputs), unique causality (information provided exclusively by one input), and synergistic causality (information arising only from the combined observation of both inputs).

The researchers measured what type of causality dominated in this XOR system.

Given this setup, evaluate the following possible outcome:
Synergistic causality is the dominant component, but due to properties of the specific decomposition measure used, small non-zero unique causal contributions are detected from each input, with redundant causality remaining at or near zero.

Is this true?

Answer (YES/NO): NO